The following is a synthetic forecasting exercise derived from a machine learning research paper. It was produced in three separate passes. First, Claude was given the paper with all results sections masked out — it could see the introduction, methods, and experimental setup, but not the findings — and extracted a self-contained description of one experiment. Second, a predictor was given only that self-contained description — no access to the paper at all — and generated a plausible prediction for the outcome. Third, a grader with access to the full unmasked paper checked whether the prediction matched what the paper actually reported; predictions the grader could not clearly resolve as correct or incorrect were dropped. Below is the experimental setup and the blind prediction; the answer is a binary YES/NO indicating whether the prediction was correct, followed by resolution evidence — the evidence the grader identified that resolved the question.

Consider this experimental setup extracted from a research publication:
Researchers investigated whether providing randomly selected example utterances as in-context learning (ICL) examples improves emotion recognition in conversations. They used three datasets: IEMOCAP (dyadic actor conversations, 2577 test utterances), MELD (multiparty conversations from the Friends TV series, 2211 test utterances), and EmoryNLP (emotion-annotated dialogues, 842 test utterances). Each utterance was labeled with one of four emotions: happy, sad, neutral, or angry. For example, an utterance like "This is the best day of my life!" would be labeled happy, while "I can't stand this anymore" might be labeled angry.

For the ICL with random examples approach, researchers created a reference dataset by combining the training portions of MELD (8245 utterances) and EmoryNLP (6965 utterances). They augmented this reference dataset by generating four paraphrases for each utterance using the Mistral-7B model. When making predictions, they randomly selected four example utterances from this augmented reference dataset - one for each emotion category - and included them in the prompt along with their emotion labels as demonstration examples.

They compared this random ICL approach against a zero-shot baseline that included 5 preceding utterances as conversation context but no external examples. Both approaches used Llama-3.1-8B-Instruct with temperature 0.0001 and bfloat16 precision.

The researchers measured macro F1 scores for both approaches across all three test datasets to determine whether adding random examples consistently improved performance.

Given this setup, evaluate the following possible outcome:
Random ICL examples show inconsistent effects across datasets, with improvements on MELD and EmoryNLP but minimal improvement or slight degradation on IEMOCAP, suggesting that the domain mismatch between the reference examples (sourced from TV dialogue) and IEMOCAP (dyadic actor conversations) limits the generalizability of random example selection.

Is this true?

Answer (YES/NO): NO